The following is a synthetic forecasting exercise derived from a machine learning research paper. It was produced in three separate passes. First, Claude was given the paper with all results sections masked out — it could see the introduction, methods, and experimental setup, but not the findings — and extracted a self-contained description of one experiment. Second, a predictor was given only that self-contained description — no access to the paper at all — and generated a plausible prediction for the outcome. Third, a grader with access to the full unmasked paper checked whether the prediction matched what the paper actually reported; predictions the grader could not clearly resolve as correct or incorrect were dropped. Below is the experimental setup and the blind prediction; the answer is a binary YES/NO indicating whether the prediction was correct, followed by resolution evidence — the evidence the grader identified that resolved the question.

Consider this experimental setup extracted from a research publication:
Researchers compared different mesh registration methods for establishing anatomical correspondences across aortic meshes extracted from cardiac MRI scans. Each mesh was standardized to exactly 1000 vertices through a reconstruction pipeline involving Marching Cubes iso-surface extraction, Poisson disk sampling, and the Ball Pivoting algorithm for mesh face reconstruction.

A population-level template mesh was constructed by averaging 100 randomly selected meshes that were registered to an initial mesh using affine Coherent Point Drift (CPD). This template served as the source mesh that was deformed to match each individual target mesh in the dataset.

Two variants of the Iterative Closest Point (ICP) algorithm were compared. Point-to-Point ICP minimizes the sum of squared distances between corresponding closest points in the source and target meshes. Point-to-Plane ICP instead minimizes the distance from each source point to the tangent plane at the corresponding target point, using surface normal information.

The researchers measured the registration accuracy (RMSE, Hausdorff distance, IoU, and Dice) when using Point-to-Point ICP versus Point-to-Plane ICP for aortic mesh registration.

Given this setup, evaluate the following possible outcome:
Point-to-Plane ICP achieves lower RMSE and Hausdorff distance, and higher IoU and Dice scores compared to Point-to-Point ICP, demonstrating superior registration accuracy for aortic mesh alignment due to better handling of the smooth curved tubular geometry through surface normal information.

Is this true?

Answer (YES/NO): NO